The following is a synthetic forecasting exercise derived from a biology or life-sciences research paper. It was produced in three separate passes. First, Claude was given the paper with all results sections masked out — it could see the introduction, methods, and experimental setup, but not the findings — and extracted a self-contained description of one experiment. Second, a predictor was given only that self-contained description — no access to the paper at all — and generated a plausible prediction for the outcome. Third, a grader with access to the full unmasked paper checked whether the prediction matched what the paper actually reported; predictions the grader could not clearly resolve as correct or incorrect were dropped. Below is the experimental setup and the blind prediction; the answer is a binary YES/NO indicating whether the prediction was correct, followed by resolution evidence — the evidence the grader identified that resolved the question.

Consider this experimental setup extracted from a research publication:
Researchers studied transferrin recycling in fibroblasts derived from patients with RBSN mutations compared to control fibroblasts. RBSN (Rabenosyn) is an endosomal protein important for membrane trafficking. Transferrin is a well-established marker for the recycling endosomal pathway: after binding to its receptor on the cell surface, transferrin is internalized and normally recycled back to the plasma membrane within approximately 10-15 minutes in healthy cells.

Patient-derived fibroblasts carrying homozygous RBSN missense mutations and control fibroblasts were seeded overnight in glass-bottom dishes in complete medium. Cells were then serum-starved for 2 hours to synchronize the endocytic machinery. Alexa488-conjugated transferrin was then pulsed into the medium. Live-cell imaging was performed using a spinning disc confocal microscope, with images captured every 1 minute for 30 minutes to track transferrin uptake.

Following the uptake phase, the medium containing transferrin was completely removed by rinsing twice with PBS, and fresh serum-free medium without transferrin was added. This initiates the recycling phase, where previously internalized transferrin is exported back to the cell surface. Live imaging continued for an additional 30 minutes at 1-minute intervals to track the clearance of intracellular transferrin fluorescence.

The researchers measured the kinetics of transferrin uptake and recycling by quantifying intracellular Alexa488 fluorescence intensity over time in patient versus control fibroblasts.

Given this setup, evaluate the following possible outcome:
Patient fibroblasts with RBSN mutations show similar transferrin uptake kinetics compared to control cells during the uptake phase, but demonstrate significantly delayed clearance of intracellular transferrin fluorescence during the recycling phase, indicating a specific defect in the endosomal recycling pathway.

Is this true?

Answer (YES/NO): NO